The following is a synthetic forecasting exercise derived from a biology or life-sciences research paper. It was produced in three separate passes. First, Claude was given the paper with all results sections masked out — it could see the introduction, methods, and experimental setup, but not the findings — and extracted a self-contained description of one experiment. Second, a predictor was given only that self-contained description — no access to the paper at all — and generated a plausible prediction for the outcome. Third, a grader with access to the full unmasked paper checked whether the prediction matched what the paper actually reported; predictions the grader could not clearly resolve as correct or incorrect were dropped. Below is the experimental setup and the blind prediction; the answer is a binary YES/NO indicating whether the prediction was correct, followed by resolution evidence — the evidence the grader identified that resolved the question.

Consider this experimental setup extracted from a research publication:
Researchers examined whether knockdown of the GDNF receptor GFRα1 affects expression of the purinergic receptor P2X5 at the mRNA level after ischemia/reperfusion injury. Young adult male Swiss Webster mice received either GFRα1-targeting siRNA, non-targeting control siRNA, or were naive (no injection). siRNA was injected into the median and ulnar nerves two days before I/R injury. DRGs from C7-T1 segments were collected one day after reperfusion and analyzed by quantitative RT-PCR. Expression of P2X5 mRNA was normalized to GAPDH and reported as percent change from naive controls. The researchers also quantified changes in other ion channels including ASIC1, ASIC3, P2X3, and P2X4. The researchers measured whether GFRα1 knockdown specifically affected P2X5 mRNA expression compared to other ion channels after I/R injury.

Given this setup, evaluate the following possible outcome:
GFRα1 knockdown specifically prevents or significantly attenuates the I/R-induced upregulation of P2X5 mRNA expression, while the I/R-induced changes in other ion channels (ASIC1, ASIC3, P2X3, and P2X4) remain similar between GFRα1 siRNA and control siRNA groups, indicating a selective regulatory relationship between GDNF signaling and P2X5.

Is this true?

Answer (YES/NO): NO